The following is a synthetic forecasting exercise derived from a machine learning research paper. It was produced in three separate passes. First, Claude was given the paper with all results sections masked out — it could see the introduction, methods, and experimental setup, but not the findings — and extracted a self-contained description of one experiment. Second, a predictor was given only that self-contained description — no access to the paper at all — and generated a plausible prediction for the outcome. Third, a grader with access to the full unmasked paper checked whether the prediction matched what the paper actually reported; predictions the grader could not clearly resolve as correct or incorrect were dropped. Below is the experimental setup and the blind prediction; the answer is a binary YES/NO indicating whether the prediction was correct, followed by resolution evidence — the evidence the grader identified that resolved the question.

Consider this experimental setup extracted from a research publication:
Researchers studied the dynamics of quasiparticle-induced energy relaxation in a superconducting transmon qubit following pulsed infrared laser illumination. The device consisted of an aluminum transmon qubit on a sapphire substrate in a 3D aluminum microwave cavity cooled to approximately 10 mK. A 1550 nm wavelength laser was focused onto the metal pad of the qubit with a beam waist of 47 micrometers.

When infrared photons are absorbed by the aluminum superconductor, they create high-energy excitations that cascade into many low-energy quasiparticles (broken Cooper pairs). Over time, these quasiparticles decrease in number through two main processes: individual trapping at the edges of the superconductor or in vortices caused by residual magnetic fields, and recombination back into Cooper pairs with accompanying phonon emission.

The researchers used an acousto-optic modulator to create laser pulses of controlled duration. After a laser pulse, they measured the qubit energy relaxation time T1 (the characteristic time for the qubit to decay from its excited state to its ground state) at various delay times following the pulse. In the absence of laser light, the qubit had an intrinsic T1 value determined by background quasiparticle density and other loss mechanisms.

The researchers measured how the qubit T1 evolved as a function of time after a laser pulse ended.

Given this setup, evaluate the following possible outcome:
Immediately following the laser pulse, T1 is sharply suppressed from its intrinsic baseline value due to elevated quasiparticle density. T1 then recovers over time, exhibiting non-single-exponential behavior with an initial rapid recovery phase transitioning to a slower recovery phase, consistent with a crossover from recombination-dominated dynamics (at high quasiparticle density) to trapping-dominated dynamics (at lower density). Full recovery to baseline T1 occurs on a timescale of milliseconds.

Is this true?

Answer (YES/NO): NO